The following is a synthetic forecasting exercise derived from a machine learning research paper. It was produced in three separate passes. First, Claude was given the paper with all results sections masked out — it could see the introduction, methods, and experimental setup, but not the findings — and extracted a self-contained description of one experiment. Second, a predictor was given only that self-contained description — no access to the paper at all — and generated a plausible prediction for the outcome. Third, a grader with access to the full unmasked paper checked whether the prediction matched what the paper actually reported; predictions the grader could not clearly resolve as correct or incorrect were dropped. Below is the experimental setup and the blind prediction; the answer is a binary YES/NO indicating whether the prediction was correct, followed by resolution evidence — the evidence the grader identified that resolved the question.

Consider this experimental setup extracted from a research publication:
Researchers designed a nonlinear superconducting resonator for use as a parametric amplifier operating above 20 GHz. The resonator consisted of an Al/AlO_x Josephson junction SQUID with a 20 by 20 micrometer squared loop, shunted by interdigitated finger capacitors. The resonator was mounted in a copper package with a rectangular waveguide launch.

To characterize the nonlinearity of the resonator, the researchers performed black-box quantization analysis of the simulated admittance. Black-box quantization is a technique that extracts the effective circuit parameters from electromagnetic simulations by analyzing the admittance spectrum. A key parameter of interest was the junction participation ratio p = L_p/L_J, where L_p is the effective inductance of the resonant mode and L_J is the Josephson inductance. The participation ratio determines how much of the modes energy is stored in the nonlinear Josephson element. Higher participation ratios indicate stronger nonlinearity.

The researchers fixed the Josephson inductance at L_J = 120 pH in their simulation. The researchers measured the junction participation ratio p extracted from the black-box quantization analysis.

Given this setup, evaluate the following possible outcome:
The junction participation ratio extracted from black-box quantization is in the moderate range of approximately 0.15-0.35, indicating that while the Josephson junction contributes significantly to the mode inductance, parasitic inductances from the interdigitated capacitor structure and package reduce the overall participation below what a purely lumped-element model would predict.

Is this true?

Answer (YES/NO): YES